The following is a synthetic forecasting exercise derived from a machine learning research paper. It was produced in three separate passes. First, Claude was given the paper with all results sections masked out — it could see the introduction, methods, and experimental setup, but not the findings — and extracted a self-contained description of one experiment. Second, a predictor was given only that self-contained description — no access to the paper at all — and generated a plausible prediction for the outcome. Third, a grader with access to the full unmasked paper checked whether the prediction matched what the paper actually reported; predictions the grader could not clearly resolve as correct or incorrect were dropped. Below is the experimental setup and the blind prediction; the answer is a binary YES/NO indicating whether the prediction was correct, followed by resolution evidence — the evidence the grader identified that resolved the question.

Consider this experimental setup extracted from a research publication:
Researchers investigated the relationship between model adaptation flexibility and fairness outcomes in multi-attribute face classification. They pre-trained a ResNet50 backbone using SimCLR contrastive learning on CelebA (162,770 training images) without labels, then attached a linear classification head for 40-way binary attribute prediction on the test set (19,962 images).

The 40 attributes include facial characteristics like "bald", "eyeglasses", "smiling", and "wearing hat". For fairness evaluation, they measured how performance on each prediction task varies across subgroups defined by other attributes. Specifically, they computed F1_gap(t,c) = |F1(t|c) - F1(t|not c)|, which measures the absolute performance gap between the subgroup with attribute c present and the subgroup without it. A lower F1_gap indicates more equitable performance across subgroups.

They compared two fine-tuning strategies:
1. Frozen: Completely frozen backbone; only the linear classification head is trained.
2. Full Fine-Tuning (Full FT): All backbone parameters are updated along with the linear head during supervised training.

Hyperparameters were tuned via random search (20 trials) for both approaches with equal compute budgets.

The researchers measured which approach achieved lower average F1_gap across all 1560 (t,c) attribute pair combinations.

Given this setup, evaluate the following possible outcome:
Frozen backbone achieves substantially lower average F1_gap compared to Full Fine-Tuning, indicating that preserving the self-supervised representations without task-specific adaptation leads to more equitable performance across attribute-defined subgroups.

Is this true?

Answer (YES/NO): NO